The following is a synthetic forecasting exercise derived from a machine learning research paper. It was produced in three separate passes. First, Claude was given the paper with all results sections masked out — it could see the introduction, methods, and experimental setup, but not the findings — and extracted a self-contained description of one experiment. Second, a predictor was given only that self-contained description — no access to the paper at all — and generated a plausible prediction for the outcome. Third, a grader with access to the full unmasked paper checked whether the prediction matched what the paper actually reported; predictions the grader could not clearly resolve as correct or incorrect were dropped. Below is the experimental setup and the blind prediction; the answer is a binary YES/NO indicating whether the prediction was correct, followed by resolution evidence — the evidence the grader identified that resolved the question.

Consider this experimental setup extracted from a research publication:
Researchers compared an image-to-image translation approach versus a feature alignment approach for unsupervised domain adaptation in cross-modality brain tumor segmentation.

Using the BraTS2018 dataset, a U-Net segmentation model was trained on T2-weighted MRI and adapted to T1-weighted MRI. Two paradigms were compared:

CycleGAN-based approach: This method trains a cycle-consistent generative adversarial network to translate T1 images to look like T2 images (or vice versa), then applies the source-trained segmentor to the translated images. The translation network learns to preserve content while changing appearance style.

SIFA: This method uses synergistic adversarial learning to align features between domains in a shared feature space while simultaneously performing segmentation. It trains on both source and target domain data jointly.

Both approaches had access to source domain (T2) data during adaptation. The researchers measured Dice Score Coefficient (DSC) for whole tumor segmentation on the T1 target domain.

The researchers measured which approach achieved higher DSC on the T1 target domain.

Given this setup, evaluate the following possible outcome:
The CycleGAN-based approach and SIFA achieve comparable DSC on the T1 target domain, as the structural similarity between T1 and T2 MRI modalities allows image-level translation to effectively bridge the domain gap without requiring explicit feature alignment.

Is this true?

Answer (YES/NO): NO